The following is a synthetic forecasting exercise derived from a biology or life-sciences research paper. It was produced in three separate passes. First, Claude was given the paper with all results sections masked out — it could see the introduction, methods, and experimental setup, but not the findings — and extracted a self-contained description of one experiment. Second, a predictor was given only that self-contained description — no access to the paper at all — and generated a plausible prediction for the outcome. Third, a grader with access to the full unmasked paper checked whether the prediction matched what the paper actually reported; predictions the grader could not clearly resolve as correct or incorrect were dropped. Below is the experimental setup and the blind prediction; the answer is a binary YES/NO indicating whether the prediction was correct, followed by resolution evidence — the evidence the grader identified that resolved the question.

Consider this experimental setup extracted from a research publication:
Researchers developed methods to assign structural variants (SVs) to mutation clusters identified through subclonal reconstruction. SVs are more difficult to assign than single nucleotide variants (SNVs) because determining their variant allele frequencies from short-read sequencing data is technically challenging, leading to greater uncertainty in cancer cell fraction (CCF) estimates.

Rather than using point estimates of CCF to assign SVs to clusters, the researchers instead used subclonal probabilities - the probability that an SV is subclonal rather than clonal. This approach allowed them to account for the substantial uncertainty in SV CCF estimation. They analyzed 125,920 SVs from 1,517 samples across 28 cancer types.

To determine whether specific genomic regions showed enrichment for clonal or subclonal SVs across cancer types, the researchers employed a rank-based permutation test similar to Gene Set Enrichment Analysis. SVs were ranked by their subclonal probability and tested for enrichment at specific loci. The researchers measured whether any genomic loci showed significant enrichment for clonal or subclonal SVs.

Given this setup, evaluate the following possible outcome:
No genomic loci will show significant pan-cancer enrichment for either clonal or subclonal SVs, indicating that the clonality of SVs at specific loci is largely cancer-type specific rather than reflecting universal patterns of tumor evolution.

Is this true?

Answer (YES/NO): NO